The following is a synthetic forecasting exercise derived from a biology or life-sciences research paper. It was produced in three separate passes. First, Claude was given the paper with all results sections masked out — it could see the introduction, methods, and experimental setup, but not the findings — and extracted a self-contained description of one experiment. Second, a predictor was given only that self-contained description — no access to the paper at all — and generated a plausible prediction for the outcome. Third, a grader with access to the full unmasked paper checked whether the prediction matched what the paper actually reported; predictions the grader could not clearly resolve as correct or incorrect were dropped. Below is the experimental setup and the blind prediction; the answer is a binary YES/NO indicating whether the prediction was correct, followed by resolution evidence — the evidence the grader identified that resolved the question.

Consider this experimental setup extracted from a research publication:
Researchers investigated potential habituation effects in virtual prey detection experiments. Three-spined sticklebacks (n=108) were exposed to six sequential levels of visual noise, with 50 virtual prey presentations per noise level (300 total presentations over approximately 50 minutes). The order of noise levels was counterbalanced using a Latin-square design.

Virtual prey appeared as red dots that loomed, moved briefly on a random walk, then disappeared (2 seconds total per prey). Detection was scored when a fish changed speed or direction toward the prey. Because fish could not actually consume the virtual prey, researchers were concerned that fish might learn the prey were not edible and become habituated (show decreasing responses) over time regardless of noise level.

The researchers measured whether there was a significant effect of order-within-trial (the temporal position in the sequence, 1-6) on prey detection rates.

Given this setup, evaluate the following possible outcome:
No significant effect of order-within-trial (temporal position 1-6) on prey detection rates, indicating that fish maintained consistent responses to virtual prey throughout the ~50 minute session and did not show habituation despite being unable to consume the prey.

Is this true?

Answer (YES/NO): YES